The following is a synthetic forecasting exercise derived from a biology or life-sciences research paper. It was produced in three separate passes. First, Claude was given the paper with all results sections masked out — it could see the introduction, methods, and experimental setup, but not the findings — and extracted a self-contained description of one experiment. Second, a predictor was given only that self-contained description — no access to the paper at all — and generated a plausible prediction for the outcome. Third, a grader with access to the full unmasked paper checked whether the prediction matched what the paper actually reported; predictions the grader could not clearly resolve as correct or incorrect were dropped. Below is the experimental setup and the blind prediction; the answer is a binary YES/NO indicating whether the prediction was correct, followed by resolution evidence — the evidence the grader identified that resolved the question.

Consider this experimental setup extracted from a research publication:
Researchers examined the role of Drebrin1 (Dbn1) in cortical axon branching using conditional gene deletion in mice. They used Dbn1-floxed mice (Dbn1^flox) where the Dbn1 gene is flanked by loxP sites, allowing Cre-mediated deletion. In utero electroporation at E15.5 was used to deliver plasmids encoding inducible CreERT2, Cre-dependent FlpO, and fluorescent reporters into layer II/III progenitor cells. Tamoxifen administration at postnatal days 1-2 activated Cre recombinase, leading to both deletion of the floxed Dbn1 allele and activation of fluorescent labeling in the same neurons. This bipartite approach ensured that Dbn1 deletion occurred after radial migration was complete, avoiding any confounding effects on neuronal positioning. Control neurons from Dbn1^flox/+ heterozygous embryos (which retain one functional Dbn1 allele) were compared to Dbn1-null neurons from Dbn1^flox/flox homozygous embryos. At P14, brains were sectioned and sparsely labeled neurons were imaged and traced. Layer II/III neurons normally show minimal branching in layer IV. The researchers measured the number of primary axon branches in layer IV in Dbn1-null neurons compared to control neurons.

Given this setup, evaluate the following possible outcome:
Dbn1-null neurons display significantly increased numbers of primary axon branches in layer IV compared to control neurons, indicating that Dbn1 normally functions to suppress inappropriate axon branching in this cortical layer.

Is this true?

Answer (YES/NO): YES